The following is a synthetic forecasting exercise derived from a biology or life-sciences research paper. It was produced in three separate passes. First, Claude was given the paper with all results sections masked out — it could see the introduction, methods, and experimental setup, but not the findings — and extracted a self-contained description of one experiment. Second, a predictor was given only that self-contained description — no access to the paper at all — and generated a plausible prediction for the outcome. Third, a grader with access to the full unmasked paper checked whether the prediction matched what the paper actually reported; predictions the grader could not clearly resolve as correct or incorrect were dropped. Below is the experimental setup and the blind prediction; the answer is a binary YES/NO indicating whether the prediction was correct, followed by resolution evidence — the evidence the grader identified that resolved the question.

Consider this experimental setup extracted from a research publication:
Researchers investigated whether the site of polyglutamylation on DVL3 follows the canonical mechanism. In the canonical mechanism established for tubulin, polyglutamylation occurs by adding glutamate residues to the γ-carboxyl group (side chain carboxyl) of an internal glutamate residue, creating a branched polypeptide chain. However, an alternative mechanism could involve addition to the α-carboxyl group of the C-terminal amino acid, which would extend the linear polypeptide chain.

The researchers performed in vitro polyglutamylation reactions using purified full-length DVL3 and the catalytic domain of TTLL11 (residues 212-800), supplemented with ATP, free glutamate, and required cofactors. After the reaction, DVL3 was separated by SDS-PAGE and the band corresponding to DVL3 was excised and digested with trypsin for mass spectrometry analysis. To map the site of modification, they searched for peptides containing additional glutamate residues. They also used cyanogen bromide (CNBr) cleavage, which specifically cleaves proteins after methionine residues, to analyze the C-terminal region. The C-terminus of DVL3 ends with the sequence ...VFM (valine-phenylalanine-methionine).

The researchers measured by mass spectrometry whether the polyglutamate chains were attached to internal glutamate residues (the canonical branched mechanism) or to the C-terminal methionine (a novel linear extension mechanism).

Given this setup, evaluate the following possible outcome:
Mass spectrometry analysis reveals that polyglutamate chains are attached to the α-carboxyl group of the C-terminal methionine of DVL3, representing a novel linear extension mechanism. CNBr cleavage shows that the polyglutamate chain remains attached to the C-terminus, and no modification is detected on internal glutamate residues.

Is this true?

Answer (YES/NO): NO